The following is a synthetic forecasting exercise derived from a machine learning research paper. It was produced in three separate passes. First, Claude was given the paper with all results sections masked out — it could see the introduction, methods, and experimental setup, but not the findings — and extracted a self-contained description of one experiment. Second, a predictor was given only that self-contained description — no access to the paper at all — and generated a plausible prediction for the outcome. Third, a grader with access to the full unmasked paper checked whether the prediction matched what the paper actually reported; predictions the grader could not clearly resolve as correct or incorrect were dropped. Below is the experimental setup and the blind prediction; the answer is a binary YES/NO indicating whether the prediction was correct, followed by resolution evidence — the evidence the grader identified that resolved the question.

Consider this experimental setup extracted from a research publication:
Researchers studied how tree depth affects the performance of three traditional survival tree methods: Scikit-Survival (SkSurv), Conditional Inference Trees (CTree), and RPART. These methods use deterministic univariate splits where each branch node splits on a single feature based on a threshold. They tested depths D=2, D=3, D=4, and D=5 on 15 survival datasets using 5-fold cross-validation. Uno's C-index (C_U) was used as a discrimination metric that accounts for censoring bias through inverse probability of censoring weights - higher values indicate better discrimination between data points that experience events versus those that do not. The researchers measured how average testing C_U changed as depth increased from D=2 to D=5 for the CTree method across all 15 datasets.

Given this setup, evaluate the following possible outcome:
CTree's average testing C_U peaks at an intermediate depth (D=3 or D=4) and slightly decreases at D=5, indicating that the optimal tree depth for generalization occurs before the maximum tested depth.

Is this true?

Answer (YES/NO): NO